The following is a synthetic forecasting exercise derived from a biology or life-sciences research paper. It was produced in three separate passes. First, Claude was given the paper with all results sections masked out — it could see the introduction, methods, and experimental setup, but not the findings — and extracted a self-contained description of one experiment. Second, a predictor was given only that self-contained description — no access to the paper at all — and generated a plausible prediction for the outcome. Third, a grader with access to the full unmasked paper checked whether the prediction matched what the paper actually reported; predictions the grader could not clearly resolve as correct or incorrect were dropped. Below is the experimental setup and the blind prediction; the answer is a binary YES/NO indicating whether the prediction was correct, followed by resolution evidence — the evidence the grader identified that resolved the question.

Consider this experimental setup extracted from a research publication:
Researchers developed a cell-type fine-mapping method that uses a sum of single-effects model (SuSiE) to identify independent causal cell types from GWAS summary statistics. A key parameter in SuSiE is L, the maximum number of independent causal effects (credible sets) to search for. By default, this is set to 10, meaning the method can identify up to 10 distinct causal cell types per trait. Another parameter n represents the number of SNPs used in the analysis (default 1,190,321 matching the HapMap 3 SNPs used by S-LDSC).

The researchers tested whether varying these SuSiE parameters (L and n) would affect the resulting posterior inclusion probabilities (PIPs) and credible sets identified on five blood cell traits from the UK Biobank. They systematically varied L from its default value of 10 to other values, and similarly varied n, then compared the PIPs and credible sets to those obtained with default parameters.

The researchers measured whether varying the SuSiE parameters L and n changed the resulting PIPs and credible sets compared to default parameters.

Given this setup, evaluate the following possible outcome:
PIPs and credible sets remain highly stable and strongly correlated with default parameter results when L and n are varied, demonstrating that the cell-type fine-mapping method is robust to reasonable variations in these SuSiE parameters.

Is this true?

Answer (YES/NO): YES